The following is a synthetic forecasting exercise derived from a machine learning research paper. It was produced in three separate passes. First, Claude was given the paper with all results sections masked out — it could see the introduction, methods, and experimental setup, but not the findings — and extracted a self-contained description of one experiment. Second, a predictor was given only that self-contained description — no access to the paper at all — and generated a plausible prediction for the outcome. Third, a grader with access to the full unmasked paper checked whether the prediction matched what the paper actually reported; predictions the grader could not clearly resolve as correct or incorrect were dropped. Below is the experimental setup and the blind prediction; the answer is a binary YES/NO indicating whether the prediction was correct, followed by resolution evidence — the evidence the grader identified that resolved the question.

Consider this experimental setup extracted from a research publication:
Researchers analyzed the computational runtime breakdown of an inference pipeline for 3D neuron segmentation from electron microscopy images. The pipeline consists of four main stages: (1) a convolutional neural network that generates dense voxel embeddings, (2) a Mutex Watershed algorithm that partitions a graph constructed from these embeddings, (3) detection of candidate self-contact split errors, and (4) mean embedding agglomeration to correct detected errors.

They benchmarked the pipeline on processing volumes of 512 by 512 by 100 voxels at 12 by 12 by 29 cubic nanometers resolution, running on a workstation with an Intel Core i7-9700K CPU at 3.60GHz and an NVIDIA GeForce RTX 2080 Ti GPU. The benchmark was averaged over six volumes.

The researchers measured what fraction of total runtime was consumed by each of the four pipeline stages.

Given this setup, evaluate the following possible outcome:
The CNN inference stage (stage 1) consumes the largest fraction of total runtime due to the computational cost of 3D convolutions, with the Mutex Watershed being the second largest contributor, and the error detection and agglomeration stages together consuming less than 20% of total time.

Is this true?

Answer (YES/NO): YES